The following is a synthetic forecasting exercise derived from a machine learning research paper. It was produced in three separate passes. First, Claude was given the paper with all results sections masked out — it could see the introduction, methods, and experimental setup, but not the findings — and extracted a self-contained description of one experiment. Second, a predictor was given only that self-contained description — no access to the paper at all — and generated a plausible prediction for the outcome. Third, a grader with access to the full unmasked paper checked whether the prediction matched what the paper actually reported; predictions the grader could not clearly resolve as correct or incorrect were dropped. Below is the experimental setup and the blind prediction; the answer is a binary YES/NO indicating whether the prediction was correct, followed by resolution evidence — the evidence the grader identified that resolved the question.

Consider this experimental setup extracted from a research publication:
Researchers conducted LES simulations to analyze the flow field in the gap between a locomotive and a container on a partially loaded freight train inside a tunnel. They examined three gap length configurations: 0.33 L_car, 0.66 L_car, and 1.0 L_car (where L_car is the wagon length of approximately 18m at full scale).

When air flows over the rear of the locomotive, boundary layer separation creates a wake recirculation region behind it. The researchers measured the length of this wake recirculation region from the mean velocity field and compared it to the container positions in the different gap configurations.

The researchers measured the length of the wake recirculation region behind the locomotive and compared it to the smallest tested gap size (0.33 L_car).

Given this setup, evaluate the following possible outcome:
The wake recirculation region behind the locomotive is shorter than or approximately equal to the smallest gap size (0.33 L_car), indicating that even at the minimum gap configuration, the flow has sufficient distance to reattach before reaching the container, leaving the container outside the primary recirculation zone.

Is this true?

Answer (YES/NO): YES